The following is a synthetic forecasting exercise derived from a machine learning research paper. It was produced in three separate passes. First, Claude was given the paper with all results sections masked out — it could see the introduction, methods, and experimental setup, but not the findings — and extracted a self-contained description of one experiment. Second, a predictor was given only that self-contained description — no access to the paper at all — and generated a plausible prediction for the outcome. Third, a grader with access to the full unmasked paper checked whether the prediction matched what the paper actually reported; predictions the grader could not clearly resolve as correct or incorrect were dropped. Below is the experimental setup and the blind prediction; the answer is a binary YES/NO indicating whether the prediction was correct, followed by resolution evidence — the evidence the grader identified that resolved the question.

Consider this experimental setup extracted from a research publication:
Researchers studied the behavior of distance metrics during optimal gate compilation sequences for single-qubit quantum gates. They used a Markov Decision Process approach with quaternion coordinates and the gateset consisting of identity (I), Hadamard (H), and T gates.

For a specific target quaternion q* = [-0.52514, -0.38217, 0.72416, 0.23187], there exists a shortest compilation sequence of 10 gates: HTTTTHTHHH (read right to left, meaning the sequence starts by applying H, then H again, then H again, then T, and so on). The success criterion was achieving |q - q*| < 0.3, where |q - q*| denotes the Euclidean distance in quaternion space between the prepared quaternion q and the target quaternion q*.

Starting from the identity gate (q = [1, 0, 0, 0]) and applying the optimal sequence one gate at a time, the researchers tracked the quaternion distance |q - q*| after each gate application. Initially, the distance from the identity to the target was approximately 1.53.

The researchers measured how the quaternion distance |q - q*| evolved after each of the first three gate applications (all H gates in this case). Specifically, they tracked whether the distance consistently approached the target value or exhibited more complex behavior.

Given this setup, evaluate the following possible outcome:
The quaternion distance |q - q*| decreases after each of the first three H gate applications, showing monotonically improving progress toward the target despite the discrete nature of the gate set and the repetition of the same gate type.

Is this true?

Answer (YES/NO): NO